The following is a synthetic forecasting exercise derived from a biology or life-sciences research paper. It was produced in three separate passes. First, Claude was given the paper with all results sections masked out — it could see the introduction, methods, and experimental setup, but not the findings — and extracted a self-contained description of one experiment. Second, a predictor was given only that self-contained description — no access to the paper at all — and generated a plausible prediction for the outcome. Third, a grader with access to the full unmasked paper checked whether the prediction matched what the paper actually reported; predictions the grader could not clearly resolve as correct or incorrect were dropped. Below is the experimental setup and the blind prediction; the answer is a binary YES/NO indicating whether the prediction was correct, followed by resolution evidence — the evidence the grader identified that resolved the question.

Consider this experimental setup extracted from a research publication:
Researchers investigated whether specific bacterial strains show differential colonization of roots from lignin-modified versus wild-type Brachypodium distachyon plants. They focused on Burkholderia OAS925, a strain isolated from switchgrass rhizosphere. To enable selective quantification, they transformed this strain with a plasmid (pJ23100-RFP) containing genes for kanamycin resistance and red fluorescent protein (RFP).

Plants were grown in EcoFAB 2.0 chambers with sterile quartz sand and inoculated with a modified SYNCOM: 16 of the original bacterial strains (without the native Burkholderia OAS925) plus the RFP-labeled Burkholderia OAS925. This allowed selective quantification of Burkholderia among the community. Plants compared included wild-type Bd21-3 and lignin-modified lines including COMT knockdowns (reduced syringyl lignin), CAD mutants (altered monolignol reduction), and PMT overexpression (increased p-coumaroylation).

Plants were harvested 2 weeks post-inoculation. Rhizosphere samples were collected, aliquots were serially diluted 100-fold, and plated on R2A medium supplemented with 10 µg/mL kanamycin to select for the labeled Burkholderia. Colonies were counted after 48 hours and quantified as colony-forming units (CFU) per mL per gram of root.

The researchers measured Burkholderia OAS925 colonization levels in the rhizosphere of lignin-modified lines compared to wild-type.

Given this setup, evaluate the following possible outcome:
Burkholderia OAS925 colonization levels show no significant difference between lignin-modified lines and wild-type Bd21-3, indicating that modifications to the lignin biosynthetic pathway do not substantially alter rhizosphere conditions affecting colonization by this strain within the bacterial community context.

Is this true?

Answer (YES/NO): NO